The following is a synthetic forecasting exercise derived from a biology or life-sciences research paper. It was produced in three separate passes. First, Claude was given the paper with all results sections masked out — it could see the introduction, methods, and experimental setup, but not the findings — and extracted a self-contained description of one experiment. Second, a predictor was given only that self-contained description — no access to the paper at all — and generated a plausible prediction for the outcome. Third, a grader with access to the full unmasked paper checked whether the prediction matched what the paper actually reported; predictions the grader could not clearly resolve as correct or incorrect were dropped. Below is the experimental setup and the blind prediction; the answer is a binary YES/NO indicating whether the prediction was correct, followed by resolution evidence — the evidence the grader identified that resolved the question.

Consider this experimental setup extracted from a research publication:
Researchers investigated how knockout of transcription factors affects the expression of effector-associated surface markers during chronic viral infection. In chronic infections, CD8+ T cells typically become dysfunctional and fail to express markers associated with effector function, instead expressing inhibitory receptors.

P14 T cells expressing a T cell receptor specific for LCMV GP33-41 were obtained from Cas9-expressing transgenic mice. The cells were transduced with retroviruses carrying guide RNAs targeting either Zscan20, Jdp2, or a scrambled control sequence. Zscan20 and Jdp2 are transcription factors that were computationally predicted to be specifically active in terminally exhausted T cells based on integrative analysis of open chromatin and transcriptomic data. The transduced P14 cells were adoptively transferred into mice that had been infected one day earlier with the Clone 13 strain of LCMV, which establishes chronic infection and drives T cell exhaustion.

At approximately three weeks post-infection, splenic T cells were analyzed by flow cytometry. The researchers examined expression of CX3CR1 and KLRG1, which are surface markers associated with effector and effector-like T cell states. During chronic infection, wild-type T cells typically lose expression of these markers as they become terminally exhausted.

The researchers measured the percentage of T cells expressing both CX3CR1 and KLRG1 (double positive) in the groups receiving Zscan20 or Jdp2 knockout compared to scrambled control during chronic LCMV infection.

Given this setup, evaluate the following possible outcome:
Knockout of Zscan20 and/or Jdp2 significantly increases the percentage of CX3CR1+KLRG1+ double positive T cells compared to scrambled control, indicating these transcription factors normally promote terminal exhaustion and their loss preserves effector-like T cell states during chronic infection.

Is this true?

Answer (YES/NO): YES